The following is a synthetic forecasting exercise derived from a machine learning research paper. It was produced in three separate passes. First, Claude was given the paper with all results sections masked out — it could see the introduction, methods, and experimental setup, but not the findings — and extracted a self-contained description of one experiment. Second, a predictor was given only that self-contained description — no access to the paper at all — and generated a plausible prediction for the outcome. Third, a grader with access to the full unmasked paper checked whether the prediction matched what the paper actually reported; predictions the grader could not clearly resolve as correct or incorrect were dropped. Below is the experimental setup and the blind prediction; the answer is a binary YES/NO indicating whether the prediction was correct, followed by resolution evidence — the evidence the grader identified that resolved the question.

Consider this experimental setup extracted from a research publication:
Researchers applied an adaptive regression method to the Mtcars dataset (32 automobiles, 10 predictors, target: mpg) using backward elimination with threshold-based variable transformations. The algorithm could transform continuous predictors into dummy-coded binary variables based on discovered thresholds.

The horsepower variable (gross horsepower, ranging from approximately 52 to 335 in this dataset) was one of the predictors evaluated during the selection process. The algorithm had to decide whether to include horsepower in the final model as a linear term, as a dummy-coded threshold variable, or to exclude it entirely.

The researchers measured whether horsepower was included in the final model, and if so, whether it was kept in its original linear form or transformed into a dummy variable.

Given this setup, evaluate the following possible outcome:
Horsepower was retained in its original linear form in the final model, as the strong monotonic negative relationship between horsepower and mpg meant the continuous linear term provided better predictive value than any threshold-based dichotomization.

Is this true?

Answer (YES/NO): YES